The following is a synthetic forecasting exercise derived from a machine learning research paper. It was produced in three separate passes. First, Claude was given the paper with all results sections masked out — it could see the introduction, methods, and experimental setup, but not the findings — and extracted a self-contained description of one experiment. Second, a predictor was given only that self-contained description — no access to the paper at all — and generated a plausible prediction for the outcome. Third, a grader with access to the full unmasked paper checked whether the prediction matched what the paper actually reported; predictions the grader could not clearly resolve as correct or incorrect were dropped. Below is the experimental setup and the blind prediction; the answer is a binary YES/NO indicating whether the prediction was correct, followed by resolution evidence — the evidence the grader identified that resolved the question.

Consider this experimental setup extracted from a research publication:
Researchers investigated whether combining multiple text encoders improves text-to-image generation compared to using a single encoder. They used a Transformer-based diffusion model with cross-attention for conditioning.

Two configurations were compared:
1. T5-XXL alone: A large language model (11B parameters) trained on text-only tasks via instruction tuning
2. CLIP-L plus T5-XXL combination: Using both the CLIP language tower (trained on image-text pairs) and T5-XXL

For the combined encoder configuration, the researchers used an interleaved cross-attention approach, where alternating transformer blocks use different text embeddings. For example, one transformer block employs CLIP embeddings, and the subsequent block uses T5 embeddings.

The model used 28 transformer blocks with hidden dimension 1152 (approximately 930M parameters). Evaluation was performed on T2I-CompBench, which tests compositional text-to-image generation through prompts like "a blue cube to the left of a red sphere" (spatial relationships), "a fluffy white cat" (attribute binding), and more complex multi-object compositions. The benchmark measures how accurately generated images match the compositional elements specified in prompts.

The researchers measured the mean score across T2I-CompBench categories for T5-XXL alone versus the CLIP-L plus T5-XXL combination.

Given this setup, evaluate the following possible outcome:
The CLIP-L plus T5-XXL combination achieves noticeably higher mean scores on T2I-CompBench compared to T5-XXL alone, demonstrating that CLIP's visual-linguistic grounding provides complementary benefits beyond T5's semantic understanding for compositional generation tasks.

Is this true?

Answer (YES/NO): NO